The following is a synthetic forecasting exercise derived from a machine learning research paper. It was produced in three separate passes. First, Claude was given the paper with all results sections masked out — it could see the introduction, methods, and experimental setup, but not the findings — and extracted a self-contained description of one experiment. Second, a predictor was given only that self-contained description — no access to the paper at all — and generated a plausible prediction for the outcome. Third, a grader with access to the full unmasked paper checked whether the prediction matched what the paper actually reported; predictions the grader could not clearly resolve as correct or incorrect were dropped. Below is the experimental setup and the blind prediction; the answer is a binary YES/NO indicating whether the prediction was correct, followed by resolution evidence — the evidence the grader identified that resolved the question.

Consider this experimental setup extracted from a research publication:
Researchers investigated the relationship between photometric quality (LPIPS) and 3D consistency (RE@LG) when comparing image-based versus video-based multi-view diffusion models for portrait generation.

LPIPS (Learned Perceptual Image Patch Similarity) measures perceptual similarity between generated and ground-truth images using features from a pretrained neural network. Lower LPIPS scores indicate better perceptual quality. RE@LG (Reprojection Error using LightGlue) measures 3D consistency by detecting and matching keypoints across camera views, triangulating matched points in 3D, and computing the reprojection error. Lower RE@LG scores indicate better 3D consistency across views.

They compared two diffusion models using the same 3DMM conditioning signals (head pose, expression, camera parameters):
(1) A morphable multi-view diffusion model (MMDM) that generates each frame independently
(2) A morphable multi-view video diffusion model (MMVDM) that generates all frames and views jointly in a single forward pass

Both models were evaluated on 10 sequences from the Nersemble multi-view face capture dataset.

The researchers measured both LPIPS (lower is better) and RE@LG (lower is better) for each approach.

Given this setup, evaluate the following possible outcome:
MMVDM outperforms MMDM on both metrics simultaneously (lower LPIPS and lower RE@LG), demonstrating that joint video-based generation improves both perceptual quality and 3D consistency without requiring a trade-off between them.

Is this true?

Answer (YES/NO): NO